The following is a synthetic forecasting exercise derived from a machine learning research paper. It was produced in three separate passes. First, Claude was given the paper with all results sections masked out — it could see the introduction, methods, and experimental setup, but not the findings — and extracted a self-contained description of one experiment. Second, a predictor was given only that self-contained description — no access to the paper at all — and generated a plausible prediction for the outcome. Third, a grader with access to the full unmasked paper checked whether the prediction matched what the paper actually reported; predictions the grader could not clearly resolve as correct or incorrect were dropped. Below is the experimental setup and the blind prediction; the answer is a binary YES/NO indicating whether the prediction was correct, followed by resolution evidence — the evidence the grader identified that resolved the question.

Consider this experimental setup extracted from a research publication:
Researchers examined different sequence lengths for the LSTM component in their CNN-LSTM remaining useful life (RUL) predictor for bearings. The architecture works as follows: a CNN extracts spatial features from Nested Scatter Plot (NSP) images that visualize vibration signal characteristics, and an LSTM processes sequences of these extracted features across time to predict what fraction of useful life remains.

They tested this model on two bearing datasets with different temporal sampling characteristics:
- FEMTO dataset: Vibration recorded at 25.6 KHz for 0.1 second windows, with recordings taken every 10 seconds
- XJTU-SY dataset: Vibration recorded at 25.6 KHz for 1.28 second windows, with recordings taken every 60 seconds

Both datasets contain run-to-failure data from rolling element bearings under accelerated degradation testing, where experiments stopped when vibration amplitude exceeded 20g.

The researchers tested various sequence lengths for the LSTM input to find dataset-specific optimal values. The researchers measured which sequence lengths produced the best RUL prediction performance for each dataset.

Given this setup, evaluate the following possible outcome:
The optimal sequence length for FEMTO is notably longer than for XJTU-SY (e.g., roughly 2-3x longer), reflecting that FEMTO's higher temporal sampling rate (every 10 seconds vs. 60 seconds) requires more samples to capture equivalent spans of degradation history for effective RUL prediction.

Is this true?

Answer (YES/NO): NO